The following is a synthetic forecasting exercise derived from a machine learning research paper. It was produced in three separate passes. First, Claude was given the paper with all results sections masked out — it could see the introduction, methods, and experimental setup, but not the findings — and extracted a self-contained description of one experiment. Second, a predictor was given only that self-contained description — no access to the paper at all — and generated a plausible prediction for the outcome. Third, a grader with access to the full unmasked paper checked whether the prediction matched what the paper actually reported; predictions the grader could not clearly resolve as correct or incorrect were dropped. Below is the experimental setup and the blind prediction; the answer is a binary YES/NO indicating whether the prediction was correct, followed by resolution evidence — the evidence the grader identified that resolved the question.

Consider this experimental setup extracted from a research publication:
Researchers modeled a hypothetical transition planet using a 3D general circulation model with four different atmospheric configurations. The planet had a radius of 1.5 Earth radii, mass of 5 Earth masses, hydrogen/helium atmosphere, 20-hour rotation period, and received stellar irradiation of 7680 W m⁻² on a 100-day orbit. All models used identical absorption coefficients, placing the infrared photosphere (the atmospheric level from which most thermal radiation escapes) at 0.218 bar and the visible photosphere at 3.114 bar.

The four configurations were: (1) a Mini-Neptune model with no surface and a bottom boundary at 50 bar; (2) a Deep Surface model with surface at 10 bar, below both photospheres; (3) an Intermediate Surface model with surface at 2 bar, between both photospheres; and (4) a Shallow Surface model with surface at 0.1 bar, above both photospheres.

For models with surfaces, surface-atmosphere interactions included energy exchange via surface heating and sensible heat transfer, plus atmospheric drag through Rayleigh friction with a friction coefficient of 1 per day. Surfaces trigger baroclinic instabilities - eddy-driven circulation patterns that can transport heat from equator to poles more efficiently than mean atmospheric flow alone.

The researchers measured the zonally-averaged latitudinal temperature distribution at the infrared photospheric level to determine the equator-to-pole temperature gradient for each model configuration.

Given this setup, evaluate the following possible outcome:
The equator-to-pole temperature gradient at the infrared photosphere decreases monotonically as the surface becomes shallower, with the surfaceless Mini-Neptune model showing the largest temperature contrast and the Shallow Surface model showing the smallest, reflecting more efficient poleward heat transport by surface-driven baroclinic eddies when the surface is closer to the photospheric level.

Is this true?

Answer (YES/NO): NO